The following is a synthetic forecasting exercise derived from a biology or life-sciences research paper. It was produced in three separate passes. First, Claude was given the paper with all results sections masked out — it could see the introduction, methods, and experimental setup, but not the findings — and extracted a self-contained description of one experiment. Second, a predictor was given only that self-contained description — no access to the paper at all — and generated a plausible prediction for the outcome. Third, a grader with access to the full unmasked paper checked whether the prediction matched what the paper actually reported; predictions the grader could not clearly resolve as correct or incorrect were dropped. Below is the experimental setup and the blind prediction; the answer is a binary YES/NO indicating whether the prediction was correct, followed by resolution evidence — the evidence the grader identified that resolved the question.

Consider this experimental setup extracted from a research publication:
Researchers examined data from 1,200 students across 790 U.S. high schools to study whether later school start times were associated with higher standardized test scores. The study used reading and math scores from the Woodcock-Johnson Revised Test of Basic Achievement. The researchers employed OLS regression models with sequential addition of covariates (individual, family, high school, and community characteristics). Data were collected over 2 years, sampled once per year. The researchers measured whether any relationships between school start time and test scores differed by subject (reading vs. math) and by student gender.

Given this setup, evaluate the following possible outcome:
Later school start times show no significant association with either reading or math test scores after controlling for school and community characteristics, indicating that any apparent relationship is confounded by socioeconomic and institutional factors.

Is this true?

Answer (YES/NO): NO